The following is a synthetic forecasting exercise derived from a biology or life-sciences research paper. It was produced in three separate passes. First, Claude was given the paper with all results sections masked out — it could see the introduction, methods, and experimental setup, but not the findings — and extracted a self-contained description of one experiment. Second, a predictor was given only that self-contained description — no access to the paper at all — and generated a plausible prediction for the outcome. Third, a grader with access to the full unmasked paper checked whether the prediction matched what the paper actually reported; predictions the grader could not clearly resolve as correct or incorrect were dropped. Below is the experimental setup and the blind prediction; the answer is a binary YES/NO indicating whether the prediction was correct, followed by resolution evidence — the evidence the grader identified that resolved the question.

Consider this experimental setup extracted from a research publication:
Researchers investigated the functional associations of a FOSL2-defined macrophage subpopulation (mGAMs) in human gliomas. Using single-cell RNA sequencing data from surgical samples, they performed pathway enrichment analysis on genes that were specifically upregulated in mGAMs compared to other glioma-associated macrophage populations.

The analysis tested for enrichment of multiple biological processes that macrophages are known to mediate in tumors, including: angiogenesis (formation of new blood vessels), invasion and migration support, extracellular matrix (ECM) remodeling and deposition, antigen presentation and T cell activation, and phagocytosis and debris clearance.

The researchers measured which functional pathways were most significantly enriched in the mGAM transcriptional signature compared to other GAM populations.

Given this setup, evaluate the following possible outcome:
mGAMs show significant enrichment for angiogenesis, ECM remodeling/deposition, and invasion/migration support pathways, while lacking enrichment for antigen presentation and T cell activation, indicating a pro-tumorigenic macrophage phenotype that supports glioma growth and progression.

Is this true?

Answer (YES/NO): NO